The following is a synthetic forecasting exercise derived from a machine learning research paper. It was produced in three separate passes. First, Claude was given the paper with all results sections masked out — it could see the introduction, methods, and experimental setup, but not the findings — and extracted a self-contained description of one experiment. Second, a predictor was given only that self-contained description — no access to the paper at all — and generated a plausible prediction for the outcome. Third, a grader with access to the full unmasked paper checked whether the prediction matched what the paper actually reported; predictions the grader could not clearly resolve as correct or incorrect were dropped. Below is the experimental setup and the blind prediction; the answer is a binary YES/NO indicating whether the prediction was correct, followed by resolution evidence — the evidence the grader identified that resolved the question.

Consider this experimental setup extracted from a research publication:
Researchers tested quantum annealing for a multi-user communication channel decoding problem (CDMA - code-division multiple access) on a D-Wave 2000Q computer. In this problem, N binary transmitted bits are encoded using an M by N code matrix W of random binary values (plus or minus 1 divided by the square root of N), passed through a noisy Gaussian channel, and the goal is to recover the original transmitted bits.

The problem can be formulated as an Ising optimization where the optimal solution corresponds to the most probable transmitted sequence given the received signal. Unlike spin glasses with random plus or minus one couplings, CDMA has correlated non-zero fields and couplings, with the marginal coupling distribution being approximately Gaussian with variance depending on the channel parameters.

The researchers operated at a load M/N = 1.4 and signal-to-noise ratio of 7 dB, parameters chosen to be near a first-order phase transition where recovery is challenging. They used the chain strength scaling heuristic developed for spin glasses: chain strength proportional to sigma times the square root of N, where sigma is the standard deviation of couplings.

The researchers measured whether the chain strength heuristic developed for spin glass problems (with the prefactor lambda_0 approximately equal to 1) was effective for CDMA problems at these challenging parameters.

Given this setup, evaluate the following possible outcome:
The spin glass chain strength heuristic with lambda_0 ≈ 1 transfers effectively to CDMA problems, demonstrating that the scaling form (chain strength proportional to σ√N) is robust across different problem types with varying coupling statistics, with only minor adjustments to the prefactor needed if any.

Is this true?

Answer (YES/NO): YES